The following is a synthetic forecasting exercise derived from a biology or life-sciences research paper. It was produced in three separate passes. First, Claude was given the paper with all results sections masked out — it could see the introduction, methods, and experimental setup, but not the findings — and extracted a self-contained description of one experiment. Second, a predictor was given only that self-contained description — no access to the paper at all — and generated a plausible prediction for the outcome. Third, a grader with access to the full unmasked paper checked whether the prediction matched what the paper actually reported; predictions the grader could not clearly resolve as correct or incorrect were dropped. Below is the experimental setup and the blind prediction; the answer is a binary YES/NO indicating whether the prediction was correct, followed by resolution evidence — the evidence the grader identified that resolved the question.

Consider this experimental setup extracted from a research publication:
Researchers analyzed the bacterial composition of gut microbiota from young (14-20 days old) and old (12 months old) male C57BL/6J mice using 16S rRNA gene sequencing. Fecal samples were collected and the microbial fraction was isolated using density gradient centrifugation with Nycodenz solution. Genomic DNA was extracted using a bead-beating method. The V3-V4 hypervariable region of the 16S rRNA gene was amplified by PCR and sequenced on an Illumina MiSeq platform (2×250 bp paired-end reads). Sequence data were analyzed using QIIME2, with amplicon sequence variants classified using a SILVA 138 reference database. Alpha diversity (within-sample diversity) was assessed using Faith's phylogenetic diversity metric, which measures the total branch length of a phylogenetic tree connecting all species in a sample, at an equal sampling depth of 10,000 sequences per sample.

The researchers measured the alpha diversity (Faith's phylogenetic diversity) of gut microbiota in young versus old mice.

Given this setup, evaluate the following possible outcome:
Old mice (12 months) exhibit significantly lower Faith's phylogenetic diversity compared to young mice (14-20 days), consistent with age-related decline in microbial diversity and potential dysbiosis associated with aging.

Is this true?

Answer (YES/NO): NO